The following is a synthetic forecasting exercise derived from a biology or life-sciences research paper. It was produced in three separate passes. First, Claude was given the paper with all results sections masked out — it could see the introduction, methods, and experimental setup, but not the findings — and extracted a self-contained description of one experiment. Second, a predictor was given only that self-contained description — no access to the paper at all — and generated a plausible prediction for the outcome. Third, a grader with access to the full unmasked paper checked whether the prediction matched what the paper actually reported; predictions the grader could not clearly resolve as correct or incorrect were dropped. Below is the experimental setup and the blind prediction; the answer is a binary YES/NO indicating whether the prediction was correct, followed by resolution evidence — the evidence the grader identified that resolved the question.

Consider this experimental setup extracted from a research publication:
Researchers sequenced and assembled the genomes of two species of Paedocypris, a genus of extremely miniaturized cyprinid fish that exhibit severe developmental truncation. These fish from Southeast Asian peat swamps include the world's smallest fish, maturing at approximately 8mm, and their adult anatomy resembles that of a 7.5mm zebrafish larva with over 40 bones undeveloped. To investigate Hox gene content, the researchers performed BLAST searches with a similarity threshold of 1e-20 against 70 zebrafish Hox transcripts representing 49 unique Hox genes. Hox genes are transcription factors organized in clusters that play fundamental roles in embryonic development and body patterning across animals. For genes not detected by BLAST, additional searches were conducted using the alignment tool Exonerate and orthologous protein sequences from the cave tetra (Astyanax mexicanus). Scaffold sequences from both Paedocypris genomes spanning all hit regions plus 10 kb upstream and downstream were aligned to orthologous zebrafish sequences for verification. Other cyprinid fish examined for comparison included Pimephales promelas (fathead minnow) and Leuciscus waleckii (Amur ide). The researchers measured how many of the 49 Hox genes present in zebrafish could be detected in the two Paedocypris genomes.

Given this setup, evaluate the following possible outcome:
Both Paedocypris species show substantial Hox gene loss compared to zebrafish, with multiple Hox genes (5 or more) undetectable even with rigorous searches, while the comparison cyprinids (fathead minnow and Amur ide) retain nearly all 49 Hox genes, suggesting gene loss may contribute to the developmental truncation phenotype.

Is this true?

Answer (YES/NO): YES